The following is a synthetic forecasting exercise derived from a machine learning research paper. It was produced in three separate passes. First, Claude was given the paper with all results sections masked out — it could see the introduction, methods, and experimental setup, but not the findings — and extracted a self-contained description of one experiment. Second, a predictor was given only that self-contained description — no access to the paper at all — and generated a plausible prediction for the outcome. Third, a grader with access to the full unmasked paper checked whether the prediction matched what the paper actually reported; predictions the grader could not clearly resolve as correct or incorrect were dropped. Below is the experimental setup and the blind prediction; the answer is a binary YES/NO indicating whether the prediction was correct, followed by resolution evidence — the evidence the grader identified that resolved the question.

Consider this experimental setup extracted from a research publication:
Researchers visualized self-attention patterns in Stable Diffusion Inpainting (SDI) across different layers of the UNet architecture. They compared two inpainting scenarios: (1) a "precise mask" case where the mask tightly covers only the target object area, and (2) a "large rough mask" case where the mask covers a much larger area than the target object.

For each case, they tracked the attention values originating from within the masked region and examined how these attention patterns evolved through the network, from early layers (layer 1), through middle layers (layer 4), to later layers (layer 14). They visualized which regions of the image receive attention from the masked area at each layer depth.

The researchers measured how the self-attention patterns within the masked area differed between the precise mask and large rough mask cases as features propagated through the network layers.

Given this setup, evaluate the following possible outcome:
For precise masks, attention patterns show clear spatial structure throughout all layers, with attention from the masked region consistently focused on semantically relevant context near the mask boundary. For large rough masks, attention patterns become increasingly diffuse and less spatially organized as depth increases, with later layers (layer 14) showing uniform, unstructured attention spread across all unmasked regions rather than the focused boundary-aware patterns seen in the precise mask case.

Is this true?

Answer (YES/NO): NO